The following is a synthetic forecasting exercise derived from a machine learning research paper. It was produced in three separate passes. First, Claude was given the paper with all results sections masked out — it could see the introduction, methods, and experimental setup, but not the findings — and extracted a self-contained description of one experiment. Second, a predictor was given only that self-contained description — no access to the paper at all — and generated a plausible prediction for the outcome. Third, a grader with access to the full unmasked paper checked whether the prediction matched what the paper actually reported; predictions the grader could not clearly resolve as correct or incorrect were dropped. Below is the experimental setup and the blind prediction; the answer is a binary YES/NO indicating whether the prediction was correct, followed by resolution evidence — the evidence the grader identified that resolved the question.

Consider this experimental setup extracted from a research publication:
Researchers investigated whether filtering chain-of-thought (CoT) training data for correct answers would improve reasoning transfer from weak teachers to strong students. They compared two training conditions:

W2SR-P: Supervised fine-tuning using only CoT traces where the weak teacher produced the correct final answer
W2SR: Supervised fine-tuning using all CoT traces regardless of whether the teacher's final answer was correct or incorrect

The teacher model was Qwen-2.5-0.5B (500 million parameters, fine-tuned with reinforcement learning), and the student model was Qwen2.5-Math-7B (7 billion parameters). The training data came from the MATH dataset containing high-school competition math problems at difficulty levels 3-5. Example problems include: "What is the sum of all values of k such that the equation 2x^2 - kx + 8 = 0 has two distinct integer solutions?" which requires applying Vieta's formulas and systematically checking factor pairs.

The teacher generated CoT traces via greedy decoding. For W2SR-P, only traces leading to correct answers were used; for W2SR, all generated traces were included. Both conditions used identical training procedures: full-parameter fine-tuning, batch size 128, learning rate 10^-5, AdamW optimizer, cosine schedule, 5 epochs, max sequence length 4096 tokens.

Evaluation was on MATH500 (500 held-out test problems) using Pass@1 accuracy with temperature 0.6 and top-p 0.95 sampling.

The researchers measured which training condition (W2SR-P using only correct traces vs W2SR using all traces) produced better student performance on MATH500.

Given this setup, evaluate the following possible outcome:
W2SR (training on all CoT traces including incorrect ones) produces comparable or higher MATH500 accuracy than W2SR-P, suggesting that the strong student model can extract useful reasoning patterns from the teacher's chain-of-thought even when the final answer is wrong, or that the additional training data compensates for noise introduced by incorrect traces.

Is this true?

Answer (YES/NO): NO